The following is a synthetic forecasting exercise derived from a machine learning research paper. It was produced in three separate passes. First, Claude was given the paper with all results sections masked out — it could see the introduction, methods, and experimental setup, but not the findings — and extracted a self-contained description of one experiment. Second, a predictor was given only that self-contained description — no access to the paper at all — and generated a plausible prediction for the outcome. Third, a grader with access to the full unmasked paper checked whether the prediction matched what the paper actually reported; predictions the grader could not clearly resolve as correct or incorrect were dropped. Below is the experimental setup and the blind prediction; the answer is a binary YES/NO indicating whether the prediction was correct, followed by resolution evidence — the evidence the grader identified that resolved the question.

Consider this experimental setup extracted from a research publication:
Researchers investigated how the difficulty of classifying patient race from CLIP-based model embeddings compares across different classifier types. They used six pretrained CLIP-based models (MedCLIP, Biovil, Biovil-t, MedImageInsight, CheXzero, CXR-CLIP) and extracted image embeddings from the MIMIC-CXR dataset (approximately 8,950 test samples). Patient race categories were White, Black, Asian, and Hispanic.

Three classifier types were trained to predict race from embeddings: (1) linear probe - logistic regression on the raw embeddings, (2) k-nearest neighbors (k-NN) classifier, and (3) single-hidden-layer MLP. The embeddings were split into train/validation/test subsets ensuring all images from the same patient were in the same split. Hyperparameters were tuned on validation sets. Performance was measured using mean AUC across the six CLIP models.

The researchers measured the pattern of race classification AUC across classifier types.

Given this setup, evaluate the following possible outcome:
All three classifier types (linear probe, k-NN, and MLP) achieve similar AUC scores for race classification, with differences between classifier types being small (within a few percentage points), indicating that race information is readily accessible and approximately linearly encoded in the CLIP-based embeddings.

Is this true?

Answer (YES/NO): NO